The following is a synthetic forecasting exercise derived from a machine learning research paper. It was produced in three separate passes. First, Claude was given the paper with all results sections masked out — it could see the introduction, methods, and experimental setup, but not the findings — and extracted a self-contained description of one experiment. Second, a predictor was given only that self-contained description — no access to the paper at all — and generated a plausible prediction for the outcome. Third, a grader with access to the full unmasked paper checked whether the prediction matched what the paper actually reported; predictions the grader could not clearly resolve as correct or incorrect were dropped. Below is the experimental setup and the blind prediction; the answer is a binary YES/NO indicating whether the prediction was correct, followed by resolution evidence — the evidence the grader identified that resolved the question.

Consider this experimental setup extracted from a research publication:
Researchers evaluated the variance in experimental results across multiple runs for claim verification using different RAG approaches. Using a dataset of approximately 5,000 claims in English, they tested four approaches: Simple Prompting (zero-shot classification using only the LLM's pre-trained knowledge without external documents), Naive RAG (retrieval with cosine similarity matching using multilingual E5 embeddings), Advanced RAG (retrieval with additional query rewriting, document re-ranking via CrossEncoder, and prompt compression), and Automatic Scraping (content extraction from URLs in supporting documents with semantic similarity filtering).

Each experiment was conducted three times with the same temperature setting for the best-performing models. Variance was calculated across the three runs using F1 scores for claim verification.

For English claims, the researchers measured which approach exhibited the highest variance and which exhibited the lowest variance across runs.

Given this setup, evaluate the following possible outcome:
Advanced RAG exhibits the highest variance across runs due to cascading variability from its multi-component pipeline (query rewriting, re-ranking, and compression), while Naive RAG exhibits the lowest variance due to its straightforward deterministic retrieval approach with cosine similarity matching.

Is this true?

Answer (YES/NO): NO